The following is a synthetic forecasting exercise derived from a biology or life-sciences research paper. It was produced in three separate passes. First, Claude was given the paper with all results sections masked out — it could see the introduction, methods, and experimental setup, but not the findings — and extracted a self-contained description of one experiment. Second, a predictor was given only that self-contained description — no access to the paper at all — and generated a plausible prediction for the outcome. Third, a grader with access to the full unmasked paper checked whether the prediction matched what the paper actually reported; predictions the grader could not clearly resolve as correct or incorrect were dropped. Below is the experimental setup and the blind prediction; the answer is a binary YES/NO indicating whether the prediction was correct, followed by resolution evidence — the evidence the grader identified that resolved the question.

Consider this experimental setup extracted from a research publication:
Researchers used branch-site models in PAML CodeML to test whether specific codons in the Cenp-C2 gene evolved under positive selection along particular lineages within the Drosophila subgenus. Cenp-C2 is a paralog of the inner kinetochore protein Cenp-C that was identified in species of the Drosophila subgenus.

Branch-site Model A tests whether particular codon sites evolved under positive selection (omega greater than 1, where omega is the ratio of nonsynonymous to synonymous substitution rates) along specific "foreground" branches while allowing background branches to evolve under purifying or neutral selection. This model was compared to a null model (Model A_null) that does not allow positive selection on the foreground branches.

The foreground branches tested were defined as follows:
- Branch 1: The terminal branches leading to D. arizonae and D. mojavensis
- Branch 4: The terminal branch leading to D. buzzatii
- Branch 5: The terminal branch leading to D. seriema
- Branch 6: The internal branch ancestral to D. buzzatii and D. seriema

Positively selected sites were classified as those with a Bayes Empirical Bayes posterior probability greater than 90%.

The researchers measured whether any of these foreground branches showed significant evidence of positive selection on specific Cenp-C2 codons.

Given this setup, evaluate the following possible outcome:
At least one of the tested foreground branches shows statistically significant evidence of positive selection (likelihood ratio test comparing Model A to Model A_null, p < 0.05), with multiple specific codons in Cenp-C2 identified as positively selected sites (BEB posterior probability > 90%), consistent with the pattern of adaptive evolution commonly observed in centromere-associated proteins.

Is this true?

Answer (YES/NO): NO